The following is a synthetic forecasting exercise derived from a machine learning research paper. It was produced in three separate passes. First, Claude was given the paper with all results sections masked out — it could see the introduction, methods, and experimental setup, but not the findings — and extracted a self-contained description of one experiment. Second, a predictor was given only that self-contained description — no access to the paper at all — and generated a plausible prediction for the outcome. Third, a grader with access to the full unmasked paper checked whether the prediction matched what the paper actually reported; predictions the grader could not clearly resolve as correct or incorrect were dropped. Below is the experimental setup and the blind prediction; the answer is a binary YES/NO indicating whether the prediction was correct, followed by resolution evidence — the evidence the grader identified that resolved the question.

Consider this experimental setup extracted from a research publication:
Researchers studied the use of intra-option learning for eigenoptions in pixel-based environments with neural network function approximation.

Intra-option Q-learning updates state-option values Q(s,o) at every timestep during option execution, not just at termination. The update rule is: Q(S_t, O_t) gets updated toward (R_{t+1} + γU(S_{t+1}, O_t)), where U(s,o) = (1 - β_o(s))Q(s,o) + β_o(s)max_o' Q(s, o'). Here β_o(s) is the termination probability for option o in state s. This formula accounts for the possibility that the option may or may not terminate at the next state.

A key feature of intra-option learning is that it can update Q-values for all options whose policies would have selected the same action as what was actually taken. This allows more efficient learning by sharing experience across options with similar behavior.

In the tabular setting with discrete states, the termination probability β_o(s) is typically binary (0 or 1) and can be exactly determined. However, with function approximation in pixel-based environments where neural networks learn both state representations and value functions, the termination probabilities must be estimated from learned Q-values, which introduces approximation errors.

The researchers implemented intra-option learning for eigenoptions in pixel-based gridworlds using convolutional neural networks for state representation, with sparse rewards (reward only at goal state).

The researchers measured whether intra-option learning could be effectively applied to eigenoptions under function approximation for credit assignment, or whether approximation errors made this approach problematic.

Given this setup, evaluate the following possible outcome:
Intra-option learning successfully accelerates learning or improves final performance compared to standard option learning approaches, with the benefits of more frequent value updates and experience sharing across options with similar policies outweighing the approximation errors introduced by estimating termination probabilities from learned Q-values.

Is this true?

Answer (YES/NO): NO